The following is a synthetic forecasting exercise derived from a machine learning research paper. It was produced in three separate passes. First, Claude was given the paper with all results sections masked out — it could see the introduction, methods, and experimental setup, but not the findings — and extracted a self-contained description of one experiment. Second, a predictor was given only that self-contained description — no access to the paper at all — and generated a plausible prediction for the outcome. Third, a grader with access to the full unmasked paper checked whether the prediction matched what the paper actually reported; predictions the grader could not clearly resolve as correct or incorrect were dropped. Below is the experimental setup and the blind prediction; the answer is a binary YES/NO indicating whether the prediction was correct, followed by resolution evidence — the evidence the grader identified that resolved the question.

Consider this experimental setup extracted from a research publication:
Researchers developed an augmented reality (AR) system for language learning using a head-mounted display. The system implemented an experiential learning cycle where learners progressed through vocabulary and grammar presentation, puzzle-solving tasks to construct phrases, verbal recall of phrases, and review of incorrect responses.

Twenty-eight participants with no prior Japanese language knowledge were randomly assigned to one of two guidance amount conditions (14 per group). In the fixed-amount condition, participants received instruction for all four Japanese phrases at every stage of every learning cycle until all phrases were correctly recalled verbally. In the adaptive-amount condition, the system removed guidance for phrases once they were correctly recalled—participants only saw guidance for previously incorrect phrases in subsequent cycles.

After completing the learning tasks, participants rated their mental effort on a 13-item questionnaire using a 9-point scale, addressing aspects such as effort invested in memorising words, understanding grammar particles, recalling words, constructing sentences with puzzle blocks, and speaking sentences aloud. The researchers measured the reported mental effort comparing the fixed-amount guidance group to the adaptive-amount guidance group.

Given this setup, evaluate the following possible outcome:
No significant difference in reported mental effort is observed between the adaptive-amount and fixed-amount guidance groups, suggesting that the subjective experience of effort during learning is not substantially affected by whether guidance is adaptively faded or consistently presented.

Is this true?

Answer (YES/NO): NO